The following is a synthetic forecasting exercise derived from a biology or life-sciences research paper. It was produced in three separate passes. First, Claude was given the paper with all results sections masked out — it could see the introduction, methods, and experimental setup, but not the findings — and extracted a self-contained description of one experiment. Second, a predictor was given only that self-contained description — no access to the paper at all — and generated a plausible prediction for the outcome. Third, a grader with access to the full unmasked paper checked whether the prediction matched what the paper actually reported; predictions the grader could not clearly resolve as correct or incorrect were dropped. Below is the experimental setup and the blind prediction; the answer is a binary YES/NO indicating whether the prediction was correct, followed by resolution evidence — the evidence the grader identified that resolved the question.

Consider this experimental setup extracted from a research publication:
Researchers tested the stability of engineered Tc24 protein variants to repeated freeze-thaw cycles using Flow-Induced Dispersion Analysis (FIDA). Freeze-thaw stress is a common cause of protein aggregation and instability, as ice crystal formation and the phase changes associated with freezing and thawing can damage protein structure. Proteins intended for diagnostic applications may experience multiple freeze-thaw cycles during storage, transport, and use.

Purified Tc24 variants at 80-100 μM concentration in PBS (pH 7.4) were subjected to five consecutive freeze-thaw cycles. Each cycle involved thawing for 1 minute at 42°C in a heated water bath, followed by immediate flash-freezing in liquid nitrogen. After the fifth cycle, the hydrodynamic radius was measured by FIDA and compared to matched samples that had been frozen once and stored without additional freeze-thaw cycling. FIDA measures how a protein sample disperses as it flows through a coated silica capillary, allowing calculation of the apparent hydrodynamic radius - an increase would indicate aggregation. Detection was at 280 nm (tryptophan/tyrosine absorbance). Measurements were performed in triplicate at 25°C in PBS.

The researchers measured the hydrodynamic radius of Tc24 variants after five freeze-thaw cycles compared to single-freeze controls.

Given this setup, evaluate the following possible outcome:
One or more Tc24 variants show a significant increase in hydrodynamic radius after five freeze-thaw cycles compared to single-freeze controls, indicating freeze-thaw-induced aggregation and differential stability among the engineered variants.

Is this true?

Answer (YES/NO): NO